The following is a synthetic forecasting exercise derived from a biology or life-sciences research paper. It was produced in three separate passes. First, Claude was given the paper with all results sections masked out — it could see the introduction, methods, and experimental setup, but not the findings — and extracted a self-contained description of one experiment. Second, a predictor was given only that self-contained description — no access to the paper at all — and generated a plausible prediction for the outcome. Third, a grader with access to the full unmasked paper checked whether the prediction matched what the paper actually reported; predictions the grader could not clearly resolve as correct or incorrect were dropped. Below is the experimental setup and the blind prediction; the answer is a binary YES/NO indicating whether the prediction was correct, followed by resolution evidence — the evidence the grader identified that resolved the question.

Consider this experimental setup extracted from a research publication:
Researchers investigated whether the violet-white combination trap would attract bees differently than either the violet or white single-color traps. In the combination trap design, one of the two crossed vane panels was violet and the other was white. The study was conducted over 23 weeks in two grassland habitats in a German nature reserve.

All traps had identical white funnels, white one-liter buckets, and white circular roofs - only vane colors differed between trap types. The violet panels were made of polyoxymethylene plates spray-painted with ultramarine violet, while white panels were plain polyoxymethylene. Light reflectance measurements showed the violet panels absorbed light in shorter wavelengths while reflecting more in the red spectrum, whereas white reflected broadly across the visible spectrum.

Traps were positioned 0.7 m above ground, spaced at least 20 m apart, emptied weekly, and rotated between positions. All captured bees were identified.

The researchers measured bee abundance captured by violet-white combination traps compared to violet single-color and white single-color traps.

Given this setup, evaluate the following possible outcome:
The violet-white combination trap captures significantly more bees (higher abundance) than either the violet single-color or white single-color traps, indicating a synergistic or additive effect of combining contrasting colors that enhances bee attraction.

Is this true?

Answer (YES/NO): NO